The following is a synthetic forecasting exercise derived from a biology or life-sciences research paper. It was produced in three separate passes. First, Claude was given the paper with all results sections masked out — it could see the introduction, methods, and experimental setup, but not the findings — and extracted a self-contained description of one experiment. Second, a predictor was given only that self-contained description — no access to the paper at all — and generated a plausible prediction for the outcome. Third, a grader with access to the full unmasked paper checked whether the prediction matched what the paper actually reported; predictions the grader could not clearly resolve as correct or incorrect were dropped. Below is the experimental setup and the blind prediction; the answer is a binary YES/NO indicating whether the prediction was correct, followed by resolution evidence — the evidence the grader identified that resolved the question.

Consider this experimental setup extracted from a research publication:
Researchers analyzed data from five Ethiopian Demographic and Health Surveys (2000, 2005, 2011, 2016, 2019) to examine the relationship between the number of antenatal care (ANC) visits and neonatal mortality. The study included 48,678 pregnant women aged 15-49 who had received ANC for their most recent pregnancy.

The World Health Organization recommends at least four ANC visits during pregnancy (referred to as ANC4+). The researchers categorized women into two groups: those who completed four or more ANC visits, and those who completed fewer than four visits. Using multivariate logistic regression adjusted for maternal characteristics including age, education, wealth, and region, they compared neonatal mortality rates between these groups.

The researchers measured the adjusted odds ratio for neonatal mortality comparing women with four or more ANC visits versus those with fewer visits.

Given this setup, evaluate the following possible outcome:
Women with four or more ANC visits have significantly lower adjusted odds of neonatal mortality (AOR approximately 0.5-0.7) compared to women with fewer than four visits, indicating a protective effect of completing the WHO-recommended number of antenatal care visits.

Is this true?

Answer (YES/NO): NO